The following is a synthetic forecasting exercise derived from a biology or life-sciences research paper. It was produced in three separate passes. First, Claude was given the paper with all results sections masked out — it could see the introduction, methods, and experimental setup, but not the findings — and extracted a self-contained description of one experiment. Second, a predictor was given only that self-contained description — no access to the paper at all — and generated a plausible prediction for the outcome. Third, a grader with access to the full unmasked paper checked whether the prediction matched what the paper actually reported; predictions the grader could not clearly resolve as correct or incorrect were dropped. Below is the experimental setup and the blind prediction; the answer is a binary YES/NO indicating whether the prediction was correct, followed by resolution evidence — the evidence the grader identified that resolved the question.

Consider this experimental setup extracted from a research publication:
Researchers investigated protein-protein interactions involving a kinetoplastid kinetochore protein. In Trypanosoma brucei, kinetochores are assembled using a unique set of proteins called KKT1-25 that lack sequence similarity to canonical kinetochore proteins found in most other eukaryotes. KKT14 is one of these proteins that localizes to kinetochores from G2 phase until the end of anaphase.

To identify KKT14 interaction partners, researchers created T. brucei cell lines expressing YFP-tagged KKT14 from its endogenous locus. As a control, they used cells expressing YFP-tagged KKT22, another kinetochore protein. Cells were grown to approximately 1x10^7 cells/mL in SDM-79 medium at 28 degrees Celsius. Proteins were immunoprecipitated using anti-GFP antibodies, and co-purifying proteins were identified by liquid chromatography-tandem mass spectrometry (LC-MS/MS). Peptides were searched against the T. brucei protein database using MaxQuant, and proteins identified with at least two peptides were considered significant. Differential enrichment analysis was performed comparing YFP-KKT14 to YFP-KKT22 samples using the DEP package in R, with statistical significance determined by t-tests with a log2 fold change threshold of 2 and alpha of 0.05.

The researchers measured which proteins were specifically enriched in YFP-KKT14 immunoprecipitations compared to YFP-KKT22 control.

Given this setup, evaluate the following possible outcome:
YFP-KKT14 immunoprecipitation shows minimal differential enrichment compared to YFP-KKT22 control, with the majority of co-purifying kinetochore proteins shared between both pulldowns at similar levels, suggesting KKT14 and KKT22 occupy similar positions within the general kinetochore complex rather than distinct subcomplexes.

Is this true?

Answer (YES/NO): NO